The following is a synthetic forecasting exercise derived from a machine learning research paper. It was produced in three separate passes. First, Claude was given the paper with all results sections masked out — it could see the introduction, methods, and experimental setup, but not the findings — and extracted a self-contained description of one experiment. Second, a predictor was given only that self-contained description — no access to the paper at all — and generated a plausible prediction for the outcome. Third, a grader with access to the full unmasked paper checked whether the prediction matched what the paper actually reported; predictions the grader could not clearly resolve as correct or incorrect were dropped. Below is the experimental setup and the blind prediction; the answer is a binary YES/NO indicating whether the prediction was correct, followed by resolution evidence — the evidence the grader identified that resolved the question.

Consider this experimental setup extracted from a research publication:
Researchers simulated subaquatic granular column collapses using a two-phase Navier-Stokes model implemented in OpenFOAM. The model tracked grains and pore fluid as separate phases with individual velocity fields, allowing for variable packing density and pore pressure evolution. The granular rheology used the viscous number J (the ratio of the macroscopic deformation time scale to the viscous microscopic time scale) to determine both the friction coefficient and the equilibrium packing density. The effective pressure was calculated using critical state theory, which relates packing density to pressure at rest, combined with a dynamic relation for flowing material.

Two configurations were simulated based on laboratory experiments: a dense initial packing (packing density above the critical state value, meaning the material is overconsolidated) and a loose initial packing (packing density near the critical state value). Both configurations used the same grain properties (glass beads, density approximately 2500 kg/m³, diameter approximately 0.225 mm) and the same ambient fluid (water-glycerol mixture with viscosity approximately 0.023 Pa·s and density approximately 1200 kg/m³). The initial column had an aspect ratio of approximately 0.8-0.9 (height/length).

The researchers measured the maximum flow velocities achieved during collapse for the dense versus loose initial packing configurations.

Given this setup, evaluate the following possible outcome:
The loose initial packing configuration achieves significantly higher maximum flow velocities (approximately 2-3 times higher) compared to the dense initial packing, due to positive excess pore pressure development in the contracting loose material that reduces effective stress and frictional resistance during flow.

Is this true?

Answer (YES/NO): NO